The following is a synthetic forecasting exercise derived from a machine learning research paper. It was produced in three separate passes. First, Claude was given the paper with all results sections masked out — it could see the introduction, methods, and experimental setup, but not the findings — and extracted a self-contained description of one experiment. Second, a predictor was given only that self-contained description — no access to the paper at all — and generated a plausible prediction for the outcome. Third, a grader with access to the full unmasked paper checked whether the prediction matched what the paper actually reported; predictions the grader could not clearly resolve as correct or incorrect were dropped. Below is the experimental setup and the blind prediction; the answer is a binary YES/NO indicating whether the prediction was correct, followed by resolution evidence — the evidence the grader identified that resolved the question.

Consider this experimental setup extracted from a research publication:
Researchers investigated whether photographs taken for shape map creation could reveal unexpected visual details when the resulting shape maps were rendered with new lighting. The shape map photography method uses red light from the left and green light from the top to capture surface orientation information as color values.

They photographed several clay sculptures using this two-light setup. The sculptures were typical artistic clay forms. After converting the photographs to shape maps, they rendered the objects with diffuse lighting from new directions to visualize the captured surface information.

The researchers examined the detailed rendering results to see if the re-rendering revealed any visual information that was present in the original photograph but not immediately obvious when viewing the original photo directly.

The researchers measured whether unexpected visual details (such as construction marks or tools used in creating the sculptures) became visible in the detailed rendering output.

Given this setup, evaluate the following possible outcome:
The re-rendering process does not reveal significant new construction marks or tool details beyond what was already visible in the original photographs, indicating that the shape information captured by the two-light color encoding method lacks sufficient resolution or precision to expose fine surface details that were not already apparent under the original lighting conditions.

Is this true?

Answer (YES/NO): NO